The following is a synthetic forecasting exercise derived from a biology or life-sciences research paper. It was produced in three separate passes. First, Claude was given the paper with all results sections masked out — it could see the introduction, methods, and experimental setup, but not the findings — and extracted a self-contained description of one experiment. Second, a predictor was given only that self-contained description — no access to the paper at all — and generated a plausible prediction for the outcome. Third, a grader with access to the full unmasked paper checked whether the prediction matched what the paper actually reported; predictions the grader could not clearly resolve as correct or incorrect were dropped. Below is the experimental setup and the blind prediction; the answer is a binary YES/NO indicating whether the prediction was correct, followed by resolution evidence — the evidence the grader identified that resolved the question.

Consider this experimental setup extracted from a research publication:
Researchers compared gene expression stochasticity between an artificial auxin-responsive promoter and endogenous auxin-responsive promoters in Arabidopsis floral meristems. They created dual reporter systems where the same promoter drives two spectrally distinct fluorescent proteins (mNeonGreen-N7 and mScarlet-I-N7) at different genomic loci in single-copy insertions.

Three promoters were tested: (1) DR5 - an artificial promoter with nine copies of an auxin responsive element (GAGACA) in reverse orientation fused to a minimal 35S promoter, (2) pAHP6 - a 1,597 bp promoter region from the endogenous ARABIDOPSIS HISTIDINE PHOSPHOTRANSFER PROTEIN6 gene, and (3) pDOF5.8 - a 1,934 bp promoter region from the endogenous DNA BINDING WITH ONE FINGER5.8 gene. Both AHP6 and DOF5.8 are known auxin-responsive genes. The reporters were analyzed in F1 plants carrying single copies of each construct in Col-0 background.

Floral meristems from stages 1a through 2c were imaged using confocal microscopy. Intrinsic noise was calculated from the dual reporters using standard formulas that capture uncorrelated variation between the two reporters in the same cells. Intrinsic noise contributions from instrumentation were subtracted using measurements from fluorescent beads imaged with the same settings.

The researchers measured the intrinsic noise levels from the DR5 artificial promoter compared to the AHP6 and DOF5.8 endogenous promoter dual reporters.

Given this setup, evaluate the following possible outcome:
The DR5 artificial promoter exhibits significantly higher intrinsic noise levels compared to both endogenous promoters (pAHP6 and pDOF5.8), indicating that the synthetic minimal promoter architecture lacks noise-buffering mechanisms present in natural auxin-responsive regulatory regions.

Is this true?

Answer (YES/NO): YES